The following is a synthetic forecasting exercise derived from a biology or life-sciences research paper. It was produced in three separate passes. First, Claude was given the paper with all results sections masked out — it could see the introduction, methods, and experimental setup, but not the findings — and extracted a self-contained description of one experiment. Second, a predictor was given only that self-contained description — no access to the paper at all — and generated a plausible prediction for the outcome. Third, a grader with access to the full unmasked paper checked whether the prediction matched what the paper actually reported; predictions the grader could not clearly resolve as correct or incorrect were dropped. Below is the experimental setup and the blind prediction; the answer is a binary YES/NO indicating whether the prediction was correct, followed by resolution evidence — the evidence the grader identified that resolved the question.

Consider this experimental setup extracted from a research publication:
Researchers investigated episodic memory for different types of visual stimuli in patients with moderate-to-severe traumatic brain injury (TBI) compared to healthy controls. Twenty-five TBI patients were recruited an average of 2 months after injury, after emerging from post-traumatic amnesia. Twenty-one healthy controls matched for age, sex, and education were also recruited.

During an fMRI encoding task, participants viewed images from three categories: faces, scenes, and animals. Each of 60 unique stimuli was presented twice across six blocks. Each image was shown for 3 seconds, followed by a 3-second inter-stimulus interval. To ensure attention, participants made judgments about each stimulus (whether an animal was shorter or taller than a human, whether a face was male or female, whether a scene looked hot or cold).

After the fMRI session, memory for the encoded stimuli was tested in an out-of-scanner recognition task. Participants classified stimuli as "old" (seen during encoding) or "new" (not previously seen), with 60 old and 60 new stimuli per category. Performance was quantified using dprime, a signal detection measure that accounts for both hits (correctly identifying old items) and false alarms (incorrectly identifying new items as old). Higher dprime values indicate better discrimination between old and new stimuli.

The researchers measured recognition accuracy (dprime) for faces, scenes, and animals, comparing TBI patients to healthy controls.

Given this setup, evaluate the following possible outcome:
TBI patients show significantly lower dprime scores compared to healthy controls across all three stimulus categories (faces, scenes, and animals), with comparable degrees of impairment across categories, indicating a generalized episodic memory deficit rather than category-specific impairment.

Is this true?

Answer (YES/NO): NO